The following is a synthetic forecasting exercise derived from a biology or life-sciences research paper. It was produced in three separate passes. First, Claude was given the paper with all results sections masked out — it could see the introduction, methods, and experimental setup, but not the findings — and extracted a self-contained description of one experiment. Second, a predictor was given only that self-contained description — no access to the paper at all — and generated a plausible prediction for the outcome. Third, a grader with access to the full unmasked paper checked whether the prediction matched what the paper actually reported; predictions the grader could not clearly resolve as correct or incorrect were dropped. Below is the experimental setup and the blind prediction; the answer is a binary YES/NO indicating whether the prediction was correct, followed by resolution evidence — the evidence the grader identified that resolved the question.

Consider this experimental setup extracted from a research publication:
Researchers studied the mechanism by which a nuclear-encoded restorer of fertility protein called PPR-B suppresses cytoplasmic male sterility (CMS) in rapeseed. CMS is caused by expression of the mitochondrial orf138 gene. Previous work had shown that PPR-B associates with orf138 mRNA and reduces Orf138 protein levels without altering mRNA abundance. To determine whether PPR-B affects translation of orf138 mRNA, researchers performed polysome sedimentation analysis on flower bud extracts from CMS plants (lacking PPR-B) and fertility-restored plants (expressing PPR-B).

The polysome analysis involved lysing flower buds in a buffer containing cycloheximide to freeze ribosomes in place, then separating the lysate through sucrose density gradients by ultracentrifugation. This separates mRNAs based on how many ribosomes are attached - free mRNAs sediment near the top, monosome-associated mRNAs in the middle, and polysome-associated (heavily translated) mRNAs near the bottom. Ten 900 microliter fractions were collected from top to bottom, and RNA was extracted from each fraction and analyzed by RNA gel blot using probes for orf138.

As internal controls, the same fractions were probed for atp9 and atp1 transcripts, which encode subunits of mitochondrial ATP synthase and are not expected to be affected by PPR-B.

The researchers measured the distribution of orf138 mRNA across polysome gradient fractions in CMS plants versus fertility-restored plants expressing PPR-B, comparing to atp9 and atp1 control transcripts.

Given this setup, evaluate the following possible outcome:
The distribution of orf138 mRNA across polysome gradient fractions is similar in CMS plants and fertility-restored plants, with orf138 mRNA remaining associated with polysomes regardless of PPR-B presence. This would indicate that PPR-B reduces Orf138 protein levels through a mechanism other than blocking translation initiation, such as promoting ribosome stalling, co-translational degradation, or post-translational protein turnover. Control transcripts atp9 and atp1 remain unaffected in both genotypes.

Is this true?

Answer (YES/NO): NO